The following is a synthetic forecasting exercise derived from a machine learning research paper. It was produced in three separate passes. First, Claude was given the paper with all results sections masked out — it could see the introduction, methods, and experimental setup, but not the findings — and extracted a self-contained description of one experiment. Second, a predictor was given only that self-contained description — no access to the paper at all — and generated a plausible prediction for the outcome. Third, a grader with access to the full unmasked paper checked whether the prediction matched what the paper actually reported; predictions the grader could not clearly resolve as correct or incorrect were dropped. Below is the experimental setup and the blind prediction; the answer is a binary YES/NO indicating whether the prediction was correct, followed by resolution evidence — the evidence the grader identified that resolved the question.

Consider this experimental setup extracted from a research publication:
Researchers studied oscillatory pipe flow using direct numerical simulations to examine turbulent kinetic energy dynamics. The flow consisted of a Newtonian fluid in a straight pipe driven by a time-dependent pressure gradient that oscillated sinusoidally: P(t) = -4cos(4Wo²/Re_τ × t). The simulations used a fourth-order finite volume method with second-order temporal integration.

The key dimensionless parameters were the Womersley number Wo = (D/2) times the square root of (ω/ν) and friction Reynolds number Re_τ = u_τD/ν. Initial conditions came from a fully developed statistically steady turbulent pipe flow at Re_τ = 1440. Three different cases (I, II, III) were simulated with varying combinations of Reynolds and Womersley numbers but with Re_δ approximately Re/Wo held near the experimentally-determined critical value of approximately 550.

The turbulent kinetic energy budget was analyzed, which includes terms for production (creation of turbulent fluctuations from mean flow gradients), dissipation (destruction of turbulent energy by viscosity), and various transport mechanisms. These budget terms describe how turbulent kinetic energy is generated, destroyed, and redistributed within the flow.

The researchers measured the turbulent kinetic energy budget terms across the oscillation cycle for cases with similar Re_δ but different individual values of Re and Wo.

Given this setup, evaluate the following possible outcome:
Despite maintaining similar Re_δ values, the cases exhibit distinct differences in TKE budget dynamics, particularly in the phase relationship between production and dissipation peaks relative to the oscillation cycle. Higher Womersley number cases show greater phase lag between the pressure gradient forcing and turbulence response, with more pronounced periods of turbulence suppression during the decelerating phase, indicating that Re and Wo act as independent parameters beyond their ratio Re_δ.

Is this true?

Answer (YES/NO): NO